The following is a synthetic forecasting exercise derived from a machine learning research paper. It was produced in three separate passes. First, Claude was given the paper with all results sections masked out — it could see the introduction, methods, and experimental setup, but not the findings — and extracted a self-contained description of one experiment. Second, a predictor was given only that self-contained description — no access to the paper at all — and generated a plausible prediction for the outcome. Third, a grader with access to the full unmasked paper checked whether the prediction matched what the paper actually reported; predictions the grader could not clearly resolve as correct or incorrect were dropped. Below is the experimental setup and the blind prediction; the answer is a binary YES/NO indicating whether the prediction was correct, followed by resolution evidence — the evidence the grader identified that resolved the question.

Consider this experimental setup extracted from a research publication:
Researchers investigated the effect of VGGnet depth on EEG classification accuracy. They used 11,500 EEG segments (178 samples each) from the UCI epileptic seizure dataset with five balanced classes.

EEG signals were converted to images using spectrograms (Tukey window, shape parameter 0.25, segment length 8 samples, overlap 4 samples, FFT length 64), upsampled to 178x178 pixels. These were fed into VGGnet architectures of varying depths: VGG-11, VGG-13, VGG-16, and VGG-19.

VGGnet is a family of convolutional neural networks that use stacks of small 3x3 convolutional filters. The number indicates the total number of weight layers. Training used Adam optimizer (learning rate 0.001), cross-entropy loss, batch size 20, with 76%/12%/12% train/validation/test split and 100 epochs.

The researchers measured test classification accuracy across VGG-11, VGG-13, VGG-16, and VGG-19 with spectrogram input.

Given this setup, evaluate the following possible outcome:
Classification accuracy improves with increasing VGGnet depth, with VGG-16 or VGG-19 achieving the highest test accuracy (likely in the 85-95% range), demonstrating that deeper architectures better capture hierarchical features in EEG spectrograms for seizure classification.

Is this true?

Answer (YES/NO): NO